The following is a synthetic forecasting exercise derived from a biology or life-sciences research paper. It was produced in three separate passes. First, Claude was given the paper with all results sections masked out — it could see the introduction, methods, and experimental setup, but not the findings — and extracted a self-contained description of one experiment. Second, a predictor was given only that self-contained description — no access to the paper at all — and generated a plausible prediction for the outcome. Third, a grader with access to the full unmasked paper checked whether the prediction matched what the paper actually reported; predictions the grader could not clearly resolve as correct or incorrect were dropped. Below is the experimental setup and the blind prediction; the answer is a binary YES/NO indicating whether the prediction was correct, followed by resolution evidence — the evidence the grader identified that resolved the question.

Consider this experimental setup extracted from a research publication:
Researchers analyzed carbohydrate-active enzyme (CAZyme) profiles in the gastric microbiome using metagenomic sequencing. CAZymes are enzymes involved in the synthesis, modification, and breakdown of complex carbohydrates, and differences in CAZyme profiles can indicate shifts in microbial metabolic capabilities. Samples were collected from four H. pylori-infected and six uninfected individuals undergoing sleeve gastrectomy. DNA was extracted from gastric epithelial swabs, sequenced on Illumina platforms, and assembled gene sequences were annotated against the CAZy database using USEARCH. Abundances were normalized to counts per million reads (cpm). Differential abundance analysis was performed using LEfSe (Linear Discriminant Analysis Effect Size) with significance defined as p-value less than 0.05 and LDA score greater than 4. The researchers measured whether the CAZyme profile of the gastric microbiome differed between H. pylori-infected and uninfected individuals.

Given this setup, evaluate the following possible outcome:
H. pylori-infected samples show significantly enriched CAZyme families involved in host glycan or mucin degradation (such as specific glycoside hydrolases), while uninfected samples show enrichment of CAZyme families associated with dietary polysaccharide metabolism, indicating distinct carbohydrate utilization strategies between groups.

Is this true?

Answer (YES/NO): NO